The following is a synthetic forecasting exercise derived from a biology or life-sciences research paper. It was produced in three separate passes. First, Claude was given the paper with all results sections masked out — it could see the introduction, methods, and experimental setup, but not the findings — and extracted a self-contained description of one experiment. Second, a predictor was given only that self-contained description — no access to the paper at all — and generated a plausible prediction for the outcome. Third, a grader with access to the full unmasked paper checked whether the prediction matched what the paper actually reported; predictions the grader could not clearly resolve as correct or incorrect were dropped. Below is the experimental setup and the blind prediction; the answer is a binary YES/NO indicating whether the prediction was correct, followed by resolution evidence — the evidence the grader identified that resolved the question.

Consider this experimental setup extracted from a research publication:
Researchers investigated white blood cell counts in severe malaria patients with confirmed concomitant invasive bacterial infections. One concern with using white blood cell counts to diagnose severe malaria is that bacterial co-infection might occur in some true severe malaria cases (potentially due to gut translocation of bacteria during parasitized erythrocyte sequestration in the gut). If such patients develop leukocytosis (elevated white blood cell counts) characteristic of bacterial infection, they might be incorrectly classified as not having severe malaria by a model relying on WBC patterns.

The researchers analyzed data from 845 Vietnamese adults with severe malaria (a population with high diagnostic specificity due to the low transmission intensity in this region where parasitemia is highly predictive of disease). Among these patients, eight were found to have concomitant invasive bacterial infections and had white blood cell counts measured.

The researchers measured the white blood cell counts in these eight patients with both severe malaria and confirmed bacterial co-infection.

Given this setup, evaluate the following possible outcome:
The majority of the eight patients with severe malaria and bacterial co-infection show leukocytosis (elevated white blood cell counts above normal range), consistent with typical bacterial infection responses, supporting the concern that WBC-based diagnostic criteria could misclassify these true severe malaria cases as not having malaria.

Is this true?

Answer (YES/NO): NO